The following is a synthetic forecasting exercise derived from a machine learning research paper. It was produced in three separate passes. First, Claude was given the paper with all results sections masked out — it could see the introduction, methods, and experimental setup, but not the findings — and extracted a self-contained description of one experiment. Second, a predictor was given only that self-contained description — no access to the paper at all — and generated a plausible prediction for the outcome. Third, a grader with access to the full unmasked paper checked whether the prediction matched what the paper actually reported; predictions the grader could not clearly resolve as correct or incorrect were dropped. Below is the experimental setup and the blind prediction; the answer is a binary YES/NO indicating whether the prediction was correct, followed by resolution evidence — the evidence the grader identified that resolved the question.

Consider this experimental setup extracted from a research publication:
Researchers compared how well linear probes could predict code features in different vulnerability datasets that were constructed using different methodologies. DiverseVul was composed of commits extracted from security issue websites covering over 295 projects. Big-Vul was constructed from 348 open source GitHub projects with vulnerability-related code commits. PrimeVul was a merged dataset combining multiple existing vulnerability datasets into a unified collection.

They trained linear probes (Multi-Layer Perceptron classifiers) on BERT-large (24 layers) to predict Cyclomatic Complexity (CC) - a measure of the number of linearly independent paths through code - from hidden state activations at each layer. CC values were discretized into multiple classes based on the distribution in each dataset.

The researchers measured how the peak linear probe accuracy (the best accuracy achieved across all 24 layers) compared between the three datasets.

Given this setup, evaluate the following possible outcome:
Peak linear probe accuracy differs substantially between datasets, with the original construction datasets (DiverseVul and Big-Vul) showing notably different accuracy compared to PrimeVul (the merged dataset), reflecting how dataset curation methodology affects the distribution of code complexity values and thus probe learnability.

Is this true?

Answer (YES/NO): NO